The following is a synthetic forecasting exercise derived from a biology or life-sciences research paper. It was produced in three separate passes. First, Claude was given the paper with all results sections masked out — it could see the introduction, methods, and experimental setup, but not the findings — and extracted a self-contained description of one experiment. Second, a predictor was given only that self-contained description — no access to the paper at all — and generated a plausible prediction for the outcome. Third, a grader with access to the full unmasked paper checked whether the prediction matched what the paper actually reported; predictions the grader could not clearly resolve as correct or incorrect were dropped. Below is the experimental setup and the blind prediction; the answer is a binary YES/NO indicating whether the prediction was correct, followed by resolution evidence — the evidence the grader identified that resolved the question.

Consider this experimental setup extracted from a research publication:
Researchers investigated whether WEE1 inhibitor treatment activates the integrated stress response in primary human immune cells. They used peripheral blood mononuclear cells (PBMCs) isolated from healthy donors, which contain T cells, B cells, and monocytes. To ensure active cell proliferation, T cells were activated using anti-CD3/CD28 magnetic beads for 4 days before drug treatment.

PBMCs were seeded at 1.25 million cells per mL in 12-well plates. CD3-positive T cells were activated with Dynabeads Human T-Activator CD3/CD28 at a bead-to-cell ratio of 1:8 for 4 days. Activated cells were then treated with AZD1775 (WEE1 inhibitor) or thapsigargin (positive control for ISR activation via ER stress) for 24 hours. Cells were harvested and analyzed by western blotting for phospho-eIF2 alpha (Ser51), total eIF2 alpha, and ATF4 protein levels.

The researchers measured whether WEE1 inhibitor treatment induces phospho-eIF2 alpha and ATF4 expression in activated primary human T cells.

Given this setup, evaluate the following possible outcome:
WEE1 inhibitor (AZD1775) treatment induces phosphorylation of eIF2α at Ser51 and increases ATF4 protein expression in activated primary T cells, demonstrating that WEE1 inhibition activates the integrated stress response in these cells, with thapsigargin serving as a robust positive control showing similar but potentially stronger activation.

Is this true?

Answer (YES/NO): YES